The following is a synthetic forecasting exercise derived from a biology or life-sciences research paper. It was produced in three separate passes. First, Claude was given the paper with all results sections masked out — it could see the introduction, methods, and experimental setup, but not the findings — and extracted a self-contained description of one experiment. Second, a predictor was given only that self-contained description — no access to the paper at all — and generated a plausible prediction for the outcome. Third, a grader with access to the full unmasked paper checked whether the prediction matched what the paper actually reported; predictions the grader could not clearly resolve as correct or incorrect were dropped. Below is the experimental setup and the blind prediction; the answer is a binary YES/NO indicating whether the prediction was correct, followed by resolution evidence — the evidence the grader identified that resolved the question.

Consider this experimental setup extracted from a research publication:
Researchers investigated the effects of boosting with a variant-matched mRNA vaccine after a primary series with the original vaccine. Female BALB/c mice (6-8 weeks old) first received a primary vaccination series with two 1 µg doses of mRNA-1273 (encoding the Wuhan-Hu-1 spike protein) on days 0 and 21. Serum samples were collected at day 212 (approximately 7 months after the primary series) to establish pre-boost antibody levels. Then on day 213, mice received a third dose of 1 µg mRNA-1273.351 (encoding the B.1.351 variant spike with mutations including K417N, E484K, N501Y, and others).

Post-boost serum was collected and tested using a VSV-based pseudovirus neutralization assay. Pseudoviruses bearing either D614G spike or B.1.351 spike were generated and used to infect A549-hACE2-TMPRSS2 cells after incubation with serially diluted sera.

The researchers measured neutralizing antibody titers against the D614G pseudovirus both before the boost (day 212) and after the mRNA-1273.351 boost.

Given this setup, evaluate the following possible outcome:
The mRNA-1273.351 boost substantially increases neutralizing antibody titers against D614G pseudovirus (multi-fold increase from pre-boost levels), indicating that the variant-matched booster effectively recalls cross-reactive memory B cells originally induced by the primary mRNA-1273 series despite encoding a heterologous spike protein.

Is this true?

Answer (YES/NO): YES